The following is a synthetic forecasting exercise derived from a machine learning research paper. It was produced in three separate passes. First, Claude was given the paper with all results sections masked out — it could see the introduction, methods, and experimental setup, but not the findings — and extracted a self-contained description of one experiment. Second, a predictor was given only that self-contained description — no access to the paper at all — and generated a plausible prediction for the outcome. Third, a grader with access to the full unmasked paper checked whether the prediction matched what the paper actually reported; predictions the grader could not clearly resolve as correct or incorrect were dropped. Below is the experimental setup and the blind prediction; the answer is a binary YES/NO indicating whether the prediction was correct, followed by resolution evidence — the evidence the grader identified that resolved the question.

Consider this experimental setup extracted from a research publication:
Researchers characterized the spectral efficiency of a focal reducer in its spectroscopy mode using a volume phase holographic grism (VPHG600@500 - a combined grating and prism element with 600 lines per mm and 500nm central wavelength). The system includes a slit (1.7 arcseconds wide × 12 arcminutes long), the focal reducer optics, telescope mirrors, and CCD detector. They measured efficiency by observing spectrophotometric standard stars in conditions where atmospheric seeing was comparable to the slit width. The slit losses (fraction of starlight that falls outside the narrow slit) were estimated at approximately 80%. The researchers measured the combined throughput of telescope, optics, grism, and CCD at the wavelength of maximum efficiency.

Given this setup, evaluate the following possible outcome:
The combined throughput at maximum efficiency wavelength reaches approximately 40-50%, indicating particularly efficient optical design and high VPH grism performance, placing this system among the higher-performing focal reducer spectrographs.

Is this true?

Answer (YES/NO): NO